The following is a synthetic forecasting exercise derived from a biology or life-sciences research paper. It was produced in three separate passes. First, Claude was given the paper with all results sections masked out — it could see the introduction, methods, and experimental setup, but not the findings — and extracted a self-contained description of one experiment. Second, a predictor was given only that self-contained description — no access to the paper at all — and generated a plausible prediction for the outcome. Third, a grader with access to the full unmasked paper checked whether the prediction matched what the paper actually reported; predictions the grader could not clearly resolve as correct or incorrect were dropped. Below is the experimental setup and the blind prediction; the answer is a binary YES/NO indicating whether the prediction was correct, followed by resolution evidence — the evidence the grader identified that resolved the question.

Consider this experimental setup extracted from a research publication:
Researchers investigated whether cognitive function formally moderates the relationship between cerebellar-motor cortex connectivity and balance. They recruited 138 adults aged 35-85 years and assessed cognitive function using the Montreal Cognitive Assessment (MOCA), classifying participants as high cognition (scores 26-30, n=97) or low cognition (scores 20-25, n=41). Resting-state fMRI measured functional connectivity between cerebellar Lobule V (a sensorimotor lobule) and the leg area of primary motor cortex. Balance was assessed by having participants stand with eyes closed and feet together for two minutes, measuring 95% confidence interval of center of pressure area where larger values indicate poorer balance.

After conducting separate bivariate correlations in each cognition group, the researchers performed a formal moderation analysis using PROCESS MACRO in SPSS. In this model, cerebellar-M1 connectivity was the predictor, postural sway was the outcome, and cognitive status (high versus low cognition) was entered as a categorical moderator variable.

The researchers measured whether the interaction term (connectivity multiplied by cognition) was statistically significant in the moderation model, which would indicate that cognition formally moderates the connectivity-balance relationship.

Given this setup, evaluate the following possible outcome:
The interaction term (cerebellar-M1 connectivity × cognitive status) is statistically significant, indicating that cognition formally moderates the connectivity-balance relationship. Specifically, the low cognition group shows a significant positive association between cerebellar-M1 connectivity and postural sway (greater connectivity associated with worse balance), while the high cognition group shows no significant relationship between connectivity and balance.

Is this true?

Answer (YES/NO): NO